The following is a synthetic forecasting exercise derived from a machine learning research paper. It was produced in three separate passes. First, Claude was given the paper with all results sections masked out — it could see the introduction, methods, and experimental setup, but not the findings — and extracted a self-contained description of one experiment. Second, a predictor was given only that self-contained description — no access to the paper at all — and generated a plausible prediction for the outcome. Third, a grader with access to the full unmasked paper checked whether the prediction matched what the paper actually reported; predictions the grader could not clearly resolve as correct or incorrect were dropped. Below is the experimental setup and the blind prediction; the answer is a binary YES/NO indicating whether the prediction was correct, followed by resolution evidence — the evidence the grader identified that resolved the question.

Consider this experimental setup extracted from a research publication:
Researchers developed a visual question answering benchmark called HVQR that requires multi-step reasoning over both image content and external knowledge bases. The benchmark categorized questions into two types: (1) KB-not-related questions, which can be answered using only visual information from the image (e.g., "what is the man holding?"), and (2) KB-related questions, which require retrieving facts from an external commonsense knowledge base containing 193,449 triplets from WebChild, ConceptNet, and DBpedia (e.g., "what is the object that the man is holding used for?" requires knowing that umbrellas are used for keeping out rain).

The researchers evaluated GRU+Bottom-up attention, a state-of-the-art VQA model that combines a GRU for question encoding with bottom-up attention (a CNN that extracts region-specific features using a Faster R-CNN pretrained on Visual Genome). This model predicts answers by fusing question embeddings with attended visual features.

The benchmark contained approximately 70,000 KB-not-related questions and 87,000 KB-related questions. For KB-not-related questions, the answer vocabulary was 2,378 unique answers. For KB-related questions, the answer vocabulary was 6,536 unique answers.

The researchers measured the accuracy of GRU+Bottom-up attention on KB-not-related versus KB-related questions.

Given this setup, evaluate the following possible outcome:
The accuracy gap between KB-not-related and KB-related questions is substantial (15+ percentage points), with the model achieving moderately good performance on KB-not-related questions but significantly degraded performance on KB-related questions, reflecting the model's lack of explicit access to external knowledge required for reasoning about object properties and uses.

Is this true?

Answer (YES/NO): YES